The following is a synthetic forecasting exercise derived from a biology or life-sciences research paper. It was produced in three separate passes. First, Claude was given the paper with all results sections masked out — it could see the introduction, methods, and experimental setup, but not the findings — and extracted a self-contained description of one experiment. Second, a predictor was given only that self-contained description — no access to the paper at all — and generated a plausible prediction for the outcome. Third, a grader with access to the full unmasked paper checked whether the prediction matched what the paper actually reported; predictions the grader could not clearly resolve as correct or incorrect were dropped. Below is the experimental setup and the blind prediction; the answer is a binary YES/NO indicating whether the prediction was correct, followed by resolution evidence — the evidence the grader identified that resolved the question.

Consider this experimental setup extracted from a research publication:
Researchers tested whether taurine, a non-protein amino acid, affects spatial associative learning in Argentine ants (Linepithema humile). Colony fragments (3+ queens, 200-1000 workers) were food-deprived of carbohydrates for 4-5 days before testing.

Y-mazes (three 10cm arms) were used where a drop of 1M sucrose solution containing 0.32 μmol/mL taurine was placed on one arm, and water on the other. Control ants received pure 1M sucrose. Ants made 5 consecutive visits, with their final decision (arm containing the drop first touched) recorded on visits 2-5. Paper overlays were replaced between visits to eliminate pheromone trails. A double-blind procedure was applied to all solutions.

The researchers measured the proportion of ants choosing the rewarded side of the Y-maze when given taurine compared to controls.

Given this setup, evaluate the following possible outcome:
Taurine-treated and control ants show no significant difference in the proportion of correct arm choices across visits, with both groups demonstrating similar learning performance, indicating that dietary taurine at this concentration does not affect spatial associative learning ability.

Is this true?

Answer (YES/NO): YES